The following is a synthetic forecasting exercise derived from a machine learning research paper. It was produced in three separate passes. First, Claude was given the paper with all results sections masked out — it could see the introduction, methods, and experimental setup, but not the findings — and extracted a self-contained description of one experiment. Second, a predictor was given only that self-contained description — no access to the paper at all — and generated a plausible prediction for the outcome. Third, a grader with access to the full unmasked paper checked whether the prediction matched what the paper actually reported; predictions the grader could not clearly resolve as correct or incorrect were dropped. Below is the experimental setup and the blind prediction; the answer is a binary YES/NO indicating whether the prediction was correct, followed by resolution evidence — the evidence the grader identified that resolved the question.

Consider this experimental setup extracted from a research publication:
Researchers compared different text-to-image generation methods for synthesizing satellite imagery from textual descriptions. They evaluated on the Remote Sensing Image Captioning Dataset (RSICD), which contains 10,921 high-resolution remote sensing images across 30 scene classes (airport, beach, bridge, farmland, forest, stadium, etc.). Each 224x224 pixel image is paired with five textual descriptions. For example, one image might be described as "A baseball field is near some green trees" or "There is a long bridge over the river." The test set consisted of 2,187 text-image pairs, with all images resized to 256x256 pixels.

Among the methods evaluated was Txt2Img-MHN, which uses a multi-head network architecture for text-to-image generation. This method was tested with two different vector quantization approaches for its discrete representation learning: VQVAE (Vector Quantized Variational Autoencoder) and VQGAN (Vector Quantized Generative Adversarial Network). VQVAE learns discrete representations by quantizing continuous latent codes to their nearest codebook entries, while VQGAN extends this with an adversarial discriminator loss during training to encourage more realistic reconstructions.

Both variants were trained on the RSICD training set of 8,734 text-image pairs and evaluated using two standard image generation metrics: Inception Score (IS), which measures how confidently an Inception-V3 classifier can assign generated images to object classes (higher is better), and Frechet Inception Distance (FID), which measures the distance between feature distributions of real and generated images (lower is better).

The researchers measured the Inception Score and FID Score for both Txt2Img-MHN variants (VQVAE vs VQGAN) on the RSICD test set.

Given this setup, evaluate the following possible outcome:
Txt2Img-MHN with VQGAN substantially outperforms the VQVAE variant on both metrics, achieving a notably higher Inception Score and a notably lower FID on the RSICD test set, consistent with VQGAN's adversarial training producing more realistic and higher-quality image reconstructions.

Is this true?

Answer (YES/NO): YES